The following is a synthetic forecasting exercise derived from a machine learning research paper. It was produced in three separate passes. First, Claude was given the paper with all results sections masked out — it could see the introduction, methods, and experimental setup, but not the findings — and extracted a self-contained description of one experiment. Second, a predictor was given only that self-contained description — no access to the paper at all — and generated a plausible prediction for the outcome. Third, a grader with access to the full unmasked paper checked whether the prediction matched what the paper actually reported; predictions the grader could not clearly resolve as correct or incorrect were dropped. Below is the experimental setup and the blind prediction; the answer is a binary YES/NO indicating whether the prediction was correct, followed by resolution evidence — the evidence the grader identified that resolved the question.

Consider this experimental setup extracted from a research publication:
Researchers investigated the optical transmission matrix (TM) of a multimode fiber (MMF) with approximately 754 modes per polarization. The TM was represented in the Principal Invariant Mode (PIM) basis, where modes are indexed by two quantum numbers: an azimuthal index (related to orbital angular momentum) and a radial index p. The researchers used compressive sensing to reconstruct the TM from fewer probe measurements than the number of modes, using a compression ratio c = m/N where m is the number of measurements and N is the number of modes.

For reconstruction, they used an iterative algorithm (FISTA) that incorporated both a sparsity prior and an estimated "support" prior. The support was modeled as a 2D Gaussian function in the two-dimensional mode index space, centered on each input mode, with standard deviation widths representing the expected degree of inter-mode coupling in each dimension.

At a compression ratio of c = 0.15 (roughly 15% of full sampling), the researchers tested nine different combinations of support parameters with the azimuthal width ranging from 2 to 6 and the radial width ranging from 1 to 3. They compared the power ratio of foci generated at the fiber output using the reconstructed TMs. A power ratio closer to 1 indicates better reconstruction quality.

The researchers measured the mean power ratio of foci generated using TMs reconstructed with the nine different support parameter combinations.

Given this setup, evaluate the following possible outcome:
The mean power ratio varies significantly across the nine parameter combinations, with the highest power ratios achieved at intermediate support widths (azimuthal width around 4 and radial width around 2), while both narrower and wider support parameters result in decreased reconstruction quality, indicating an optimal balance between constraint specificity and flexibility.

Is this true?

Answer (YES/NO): NO